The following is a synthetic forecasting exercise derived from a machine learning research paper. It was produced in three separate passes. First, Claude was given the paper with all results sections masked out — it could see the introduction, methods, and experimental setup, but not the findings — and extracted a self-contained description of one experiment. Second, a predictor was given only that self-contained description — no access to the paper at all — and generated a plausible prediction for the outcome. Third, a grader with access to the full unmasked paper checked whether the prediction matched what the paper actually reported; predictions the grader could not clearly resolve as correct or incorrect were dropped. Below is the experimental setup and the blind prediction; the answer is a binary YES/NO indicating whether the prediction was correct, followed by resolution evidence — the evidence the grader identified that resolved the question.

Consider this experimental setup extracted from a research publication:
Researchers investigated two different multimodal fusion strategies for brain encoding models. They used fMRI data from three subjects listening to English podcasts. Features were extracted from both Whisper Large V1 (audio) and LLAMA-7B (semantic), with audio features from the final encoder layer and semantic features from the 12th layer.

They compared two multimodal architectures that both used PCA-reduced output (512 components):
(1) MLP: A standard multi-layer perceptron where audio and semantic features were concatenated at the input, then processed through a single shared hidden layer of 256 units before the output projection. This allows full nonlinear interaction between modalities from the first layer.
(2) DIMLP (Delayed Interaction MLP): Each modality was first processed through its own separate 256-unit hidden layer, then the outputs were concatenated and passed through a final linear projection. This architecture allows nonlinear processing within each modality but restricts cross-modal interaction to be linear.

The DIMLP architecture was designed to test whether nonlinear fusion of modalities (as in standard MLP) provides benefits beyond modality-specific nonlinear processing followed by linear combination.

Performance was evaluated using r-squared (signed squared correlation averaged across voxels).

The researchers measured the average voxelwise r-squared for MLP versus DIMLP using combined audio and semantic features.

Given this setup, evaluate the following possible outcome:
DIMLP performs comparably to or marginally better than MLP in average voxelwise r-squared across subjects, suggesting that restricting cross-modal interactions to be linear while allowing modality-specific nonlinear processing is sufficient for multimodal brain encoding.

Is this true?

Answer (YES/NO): NO